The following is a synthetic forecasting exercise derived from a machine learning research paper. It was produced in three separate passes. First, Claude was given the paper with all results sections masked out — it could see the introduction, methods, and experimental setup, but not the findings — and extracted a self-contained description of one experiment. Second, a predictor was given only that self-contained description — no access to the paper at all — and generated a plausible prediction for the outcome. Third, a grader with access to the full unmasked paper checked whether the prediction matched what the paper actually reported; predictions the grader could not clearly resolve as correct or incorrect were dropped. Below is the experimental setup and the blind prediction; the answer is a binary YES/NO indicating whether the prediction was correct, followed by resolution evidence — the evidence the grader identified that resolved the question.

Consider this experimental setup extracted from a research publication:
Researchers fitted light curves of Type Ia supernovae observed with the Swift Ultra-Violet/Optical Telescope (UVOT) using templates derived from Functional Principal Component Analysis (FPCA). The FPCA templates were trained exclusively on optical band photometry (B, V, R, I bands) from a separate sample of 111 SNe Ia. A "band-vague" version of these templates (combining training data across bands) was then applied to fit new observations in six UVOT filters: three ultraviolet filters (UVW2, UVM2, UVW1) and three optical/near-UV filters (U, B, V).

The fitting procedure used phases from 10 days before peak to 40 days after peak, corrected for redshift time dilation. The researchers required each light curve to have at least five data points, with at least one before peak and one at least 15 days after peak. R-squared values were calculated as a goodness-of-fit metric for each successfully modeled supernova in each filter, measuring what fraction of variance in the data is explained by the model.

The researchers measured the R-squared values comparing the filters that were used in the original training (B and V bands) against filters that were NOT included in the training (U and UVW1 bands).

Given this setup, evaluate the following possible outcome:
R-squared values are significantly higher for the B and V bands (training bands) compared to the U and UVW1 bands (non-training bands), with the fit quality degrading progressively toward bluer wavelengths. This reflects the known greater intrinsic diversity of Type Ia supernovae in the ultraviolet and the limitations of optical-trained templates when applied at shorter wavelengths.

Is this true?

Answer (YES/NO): NO